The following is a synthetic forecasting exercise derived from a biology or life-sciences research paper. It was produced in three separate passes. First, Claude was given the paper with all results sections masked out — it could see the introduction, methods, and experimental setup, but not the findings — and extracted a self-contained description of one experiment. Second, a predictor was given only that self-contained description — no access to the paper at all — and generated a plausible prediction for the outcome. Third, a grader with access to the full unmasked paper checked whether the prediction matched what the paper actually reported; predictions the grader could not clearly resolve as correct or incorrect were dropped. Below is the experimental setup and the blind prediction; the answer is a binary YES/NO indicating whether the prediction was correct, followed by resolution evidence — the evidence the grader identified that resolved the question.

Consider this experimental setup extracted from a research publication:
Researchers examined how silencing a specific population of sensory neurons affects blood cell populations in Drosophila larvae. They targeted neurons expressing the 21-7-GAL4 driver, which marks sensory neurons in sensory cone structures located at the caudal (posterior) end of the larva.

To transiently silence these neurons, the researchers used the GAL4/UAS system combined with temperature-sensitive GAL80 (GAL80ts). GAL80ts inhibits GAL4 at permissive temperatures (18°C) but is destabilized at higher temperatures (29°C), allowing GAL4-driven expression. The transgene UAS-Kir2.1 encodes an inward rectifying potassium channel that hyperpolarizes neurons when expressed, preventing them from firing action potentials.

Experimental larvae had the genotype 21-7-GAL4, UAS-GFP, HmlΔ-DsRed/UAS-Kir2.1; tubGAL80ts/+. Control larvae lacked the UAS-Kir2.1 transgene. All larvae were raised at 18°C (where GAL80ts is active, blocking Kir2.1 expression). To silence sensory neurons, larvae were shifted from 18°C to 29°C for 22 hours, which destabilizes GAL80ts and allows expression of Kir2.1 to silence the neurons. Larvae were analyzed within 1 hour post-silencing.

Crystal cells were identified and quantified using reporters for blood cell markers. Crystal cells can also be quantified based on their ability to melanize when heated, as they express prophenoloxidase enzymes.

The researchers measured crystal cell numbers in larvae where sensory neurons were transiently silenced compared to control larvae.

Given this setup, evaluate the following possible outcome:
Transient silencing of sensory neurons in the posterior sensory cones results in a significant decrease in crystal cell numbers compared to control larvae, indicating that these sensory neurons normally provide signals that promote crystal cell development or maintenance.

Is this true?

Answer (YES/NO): YES